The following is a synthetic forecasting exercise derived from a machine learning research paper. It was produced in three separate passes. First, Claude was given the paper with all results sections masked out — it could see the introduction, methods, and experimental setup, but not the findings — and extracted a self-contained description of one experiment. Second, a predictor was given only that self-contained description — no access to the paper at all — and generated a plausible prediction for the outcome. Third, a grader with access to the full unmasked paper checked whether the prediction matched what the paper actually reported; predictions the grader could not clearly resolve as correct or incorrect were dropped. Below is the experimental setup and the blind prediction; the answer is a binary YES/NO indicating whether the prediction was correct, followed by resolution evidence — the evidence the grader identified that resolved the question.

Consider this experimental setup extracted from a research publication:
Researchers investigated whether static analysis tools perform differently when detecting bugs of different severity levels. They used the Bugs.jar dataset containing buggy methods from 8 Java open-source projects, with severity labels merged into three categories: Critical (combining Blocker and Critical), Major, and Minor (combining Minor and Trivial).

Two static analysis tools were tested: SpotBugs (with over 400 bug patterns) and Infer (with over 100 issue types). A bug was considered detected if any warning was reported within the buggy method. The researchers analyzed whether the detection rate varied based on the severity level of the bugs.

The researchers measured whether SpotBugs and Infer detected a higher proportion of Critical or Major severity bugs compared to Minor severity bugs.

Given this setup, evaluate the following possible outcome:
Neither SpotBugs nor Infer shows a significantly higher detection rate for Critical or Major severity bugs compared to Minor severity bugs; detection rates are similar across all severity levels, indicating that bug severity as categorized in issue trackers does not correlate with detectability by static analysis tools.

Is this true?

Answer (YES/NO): YES